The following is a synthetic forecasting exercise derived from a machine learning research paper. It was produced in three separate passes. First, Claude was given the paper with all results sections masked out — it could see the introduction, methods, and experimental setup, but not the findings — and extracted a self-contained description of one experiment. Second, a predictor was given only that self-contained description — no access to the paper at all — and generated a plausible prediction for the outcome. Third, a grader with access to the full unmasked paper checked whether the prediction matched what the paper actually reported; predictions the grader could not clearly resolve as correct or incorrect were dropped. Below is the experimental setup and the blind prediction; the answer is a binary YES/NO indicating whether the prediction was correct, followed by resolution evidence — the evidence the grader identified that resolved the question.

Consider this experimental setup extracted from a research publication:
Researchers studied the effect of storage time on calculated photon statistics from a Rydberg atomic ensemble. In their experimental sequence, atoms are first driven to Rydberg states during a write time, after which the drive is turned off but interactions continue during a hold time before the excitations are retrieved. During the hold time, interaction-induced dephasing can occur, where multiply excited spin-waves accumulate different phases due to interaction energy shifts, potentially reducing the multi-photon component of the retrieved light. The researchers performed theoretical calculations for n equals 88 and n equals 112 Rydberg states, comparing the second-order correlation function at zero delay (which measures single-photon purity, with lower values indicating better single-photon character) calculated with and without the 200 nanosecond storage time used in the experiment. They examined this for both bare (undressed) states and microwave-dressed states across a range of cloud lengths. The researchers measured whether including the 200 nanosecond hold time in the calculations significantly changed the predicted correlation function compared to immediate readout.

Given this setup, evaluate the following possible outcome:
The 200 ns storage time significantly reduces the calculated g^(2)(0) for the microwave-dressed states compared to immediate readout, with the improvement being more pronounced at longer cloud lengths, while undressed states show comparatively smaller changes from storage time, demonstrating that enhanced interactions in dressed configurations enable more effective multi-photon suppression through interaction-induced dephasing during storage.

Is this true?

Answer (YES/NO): NO